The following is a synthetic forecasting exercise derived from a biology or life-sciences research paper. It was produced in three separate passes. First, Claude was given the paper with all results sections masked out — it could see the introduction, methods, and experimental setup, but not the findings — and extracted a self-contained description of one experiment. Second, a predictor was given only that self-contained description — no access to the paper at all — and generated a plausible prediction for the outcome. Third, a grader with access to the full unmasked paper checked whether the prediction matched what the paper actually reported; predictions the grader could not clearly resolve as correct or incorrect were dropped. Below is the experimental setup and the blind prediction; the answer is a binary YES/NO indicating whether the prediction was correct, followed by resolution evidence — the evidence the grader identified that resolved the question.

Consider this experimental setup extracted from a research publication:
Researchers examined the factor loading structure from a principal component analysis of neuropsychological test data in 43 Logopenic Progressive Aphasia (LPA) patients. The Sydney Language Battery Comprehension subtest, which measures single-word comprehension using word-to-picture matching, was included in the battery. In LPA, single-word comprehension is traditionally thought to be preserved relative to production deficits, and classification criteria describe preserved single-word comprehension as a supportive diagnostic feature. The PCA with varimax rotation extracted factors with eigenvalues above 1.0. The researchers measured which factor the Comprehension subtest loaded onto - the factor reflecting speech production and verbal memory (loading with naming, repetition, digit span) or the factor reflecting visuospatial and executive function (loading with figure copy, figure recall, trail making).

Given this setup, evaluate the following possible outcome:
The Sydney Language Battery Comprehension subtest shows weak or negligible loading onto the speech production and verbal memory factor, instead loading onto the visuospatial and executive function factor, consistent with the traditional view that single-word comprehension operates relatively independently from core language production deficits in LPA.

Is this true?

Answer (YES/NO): YES